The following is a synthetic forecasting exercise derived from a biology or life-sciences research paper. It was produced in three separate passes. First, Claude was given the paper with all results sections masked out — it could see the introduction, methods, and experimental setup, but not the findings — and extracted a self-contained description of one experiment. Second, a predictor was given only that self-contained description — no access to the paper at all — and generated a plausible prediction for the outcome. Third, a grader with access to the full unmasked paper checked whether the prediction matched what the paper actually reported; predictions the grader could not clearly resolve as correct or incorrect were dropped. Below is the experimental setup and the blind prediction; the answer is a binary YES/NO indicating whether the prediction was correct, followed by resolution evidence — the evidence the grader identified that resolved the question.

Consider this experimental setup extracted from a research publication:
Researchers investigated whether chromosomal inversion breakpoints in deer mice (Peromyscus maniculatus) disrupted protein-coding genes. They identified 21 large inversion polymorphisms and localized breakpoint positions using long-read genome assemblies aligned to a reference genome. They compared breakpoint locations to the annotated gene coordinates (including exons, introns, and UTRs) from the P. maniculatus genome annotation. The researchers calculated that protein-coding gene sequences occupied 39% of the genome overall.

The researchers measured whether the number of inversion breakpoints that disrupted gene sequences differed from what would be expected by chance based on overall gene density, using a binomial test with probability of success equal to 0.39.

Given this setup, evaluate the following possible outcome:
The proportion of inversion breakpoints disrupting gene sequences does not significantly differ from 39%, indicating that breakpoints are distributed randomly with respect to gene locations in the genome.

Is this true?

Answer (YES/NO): NO